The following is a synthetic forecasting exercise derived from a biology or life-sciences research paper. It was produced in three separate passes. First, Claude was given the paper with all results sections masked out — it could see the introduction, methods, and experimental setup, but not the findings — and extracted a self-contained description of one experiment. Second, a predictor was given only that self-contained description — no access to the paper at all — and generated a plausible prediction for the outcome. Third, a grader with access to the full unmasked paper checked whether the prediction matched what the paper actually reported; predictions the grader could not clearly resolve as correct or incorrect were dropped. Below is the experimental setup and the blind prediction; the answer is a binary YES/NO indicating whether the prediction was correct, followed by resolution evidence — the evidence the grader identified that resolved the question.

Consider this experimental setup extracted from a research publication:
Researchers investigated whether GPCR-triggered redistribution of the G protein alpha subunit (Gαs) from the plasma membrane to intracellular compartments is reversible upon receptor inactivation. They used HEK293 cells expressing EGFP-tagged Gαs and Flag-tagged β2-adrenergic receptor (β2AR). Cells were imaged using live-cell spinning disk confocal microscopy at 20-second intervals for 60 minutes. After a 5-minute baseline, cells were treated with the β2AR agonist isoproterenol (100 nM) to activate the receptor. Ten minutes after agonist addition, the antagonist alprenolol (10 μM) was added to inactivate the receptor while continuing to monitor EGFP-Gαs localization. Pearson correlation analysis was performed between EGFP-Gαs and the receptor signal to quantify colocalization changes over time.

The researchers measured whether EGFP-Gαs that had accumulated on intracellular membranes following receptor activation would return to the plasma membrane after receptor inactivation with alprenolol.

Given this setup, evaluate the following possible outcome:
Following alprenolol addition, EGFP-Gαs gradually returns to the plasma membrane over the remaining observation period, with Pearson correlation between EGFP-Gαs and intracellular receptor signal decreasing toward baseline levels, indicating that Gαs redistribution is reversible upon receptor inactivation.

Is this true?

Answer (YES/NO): YES